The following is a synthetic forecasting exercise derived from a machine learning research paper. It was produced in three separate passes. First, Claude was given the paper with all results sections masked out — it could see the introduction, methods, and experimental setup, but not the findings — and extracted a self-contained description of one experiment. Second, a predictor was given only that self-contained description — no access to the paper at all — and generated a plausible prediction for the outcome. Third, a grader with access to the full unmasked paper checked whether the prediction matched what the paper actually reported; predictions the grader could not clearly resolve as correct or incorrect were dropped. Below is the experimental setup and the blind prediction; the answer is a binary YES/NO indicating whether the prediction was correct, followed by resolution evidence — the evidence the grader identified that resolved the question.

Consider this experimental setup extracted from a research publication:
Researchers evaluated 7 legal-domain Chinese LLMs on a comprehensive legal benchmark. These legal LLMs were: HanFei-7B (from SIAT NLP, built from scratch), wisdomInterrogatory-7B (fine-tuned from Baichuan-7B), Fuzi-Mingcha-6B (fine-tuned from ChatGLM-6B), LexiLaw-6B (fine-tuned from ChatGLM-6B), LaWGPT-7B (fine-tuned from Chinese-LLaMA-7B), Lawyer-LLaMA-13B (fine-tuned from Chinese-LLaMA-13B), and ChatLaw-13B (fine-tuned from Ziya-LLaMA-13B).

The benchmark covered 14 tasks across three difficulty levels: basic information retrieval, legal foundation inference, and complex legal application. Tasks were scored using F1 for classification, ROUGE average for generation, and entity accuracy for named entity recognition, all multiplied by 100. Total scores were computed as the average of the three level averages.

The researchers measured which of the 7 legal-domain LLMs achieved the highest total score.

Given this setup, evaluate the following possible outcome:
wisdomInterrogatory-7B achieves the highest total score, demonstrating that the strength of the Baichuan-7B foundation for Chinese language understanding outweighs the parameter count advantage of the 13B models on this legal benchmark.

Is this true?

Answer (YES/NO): NO